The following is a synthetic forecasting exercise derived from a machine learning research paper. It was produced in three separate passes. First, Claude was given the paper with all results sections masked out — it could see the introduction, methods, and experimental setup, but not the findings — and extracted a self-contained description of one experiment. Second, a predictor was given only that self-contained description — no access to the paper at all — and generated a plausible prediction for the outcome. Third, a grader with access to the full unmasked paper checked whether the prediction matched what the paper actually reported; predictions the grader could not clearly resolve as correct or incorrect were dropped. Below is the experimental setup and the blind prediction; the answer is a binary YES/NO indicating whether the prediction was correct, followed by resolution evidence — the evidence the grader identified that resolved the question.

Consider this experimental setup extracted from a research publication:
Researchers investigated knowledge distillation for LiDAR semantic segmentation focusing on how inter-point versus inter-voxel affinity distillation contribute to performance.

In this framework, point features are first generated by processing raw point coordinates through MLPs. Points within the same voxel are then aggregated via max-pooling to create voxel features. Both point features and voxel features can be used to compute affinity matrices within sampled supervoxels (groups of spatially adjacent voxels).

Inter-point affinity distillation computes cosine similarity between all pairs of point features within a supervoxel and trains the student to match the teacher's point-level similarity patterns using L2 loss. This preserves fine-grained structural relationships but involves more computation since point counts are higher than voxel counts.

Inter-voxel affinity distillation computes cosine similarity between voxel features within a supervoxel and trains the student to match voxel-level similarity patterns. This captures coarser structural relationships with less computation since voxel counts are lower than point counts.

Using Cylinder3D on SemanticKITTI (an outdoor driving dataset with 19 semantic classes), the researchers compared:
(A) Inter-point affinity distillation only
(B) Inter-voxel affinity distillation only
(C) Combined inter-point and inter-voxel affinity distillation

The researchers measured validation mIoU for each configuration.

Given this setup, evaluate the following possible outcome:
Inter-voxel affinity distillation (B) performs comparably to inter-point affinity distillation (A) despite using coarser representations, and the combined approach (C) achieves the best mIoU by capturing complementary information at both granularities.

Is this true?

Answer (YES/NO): NO